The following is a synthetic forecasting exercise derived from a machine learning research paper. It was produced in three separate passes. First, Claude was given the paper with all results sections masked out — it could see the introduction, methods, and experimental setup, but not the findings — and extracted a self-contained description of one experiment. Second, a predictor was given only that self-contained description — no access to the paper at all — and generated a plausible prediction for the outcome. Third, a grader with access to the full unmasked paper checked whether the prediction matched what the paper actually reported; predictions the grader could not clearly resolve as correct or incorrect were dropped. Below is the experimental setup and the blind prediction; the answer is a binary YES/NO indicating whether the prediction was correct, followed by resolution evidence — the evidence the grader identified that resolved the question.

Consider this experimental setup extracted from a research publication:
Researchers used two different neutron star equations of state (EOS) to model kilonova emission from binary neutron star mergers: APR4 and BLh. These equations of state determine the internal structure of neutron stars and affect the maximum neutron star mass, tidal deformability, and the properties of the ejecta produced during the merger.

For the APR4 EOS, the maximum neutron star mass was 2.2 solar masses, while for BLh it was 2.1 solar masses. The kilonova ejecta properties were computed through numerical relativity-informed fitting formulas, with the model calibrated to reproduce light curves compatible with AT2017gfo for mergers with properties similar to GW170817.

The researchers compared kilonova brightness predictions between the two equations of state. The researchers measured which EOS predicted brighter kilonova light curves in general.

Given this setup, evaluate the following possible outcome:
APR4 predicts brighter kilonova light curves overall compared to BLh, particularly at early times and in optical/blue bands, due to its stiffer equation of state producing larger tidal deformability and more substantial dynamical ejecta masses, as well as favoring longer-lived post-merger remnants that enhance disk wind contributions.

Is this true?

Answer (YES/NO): NO